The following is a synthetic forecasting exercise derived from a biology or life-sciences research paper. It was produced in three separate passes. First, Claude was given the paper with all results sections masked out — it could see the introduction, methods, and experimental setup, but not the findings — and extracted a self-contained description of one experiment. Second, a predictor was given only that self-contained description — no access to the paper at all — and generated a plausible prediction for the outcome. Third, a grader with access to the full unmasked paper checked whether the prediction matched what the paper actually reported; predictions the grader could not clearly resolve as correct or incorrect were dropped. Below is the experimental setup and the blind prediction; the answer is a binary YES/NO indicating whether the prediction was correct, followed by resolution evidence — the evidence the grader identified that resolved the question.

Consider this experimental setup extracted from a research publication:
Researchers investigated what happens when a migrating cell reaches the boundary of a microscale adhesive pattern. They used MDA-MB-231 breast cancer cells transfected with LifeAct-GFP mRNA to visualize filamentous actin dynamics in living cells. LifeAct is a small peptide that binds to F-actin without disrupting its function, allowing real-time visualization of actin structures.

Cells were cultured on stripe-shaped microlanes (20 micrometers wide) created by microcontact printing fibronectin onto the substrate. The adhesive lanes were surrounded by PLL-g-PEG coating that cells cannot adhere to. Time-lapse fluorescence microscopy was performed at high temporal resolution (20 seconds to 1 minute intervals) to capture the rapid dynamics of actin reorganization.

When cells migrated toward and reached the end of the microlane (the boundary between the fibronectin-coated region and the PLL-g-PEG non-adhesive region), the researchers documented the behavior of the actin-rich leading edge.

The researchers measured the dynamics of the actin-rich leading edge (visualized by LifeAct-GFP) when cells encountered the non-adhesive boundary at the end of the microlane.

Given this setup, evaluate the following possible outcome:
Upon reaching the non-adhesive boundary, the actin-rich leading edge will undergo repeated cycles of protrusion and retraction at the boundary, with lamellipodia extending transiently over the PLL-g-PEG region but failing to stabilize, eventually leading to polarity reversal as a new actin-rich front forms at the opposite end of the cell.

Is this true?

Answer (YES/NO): YES